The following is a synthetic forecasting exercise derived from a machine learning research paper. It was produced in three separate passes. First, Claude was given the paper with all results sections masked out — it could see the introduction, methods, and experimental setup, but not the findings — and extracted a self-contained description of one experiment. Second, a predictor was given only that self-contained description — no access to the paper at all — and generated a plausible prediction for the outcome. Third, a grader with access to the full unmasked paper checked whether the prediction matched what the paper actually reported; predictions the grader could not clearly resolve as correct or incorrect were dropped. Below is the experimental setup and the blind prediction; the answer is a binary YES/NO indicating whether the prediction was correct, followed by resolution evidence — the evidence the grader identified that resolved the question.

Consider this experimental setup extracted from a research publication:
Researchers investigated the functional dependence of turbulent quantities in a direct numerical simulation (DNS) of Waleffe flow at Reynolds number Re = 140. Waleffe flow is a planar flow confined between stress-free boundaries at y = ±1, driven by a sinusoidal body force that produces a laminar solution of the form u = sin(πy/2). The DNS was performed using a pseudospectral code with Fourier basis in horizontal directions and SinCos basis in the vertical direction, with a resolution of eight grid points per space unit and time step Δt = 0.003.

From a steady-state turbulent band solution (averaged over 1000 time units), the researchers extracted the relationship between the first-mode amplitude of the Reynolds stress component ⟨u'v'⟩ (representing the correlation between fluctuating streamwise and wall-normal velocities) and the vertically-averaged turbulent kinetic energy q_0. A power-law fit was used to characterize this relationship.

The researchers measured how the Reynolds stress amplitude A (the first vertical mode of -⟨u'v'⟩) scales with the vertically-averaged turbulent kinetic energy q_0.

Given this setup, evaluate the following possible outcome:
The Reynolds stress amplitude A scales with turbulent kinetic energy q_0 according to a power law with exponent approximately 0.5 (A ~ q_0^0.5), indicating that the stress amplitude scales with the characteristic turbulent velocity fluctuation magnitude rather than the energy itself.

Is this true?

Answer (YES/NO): NO